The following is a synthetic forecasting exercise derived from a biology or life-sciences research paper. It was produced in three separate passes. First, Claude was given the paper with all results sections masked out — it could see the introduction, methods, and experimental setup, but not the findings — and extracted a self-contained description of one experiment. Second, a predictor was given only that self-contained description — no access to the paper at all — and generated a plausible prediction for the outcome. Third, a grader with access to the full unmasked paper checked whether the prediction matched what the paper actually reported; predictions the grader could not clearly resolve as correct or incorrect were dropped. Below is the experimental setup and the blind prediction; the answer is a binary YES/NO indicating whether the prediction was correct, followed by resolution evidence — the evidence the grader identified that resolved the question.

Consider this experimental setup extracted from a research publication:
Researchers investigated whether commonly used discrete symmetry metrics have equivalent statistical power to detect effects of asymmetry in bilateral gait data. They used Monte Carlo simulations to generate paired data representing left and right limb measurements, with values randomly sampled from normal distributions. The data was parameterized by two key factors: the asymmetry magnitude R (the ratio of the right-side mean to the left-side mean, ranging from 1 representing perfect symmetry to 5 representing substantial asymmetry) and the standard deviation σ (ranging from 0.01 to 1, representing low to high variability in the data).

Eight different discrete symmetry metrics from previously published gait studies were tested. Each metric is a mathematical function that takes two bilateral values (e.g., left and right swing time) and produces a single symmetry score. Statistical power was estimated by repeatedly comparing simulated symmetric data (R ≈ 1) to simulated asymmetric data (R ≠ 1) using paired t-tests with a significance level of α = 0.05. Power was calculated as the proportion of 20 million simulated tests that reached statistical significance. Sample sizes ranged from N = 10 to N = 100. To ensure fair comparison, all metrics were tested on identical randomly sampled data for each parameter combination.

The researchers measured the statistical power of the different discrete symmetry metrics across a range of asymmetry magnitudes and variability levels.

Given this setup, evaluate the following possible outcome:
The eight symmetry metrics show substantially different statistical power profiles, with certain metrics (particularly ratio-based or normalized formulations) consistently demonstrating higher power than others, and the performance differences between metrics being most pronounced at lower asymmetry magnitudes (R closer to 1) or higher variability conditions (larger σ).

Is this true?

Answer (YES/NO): NO